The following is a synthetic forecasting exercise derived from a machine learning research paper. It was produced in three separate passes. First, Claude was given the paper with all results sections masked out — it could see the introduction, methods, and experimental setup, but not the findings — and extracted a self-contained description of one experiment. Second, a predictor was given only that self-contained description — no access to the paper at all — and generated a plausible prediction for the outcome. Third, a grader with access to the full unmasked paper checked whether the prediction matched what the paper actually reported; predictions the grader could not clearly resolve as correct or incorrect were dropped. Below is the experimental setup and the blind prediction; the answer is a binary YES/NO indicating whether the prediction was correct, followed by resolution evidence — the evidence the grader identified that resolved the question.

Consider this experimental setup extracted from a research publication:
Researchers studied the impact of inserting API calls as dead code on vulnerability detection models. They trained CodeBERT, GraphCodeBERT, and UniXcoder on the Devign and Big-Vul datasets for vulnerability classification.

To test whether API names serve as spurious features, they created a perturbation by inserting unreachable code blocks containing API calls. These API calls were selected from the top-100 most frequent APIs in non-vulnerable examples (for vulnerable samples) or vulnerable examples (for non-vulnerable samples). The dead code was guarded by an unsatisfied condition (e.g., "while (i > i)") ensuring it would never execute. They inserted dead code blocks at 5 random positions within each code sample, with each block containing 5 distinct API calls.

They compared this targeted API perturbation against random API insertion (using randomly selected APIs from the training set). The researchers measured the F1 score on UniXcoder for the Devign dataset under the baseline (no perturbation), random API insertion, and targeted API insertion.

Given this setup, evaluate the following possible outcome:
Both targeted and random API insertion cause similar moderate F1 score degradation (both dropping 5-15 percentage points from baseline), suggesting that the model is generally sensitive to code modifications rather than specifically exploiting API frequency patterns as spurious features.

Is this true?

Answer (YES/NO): NO